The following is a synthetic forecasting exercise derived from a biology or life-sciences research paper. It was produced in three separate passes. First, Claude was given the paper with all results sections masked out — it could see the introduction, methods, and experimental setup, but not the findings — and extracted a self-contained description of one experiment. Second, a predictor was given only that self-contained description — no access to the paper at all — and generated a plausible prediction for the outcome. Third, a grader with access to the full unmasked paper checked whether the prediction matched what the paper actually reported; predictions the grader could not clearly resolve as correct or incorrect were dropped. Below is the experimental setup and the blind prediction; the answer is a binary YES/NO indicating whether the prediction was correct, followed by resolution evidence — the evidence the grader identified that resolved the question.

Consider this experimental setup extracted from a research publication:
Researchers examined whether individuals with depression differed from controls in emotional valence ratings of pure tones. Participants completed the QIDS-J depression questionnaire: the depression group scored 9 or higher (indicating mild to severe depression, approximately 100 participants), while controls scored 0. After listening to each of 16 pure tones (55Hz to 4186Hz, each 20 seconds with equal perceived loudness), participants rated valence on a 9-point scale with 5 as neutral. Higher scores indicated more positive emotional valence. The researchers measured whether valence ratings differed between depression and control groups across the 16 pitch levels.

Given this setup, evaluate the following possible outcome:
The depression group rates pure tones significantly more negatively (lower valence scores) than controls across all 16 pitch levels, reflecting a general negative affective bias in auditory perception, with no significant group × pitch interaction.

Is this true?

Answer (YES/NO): NO